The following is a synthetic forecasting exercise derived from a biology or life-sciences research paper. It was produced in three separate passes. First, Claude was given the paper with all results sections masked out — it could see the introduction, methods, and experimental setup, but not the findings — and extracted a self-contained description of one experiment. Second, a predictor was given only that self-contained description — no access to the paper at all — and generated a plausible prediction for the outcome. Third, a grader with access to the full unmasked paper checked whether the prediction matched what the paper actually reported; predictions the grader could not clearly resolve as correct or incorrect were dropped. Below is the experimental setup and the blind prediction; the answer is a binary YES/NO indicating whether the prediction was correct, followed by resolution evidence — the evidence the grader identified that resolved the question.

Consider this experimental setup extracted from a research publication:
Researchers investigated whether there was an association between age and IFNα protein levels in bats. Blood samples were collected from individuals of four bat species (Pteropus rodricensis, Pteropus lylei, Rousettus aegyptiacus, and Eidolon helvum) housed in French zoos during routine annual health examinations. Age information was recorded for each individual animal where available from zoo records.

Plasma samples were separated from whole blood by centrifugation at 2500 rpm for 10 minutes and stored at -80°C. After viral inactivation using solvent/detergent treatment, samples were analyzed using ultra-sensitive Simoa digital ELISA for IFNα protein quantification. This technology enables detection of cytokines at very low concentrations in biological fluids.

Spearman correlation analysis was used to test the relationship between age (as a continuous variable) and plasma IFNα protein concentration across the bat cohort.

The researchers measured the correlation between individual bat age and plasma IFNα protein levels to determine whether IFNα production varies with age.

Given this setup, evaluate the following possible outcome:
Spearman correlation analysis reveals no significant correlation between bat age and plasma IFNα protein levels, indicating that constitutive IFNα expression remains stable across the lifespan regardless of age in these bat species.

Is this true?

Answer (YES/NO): YES